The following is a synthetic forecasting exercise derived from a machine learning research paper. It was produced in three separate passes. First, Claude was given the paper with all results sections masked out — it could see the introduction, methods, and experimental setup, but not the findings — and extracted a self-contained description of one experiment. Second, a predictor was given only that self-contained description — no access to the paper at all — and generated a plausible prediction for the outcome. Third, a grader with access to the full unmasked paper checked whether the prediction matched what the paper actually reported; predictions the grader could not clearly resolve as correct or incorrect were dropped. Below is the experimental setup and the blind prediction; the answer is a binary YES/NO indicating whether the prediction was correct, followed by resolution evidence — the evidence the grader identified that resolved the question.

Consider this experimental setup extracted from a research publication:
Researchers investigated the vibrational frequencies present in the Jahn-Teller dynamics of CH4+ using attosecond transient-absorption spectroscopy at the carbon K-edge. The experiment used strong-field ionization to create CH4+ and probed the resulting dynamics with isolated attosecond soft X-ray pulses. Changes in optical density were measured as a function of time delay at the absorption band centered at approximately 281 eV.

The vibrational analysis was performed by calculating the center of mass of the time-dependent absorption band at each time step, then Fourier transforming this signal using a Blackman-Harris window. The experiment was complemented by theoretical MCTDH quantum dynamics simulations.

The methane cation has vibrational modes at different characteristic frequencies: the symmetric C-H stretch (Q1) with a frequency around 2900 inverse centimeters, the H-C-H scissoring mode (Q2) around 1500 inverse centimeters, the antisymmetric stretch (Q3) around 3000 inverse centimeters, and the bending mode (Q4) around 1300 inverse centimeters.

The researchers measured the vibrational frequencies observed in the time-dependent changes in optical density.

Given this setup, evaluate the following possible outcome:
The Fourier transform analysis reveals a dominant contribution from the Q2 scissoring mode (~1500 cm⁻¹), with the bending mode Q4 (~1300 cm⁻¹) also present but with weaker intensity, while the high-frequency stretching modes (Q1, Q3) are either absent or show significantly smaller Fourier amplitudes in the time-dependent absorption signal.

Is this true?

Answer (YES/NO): NO